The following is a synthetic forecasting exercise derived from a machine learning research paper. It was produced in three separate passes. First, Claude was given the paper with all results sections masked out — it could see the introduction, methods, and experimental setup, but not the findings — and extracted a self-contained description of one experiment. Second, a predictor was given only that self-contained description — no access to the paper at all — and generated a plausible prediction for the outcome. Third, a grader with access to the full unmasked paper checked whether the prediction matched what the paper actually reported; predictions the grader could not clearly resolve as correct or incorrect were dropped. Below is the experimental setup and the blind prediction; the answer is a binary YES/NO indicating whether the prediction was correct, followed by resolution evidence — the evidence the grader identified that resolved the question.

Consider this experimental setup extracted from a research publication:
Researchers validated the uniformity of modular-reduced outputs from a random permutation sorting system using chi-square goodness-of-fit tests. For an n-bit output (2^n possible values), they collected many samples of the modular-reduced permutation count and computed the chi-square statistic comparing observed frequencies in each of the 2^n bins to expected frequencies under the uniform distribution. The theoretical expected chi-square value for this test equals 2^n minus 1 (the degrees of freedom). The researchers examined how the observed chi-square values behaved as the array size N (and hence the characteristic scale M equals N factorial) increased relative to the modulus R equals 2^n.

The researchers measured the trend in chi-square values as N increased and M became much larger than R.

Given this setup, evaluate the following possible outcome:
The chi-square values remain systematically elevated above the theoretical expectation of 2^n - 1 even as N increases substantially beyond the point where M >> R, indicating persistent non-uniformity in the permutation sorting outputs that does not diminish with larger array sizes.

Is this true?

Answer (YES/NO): NO